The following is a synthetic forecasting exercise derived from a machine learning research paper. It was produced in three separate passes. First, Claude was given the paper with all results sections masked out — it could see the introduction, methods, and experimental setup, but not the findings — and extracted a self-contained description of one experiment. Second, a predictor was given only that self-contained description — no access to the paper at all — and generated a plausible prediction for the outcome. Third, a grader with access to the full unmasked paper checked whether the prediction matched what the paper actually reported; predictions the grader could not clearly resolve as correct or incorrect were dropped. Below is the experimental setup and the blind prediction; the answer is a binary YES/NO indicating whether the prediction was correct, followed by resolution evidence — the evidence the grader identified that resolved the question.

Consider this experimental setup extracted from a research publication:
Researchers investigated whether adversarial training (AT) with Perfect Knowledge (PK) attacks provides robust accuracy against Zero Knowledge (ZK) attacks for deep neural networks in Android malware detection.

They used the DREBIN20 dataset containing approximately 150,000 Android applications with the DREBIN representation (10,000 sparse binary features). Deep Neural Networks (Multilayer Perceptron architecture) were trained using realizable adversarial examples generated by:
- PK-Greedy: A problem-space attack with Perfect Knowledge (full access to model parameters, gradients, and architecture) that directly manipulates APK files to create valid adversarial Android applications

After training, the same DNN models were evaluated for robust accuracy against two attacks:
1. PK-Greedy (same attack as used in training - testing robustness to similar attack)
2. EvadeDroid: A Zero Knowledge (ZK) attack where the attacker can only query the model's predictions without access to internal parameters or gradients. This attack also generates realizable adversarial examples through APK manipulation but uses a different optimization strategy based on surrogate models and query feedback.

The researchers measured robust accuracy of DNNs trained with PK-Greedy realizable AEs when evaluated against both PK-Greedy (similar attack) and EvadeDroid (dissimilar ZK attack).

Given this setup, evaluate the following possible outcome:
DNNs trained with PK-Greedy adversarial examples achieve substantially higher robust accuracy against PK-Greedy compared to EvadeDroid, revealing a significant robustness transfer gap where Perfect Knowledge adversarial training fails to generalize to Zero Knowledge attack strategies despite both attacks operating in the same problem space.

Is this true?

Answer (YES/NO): YES